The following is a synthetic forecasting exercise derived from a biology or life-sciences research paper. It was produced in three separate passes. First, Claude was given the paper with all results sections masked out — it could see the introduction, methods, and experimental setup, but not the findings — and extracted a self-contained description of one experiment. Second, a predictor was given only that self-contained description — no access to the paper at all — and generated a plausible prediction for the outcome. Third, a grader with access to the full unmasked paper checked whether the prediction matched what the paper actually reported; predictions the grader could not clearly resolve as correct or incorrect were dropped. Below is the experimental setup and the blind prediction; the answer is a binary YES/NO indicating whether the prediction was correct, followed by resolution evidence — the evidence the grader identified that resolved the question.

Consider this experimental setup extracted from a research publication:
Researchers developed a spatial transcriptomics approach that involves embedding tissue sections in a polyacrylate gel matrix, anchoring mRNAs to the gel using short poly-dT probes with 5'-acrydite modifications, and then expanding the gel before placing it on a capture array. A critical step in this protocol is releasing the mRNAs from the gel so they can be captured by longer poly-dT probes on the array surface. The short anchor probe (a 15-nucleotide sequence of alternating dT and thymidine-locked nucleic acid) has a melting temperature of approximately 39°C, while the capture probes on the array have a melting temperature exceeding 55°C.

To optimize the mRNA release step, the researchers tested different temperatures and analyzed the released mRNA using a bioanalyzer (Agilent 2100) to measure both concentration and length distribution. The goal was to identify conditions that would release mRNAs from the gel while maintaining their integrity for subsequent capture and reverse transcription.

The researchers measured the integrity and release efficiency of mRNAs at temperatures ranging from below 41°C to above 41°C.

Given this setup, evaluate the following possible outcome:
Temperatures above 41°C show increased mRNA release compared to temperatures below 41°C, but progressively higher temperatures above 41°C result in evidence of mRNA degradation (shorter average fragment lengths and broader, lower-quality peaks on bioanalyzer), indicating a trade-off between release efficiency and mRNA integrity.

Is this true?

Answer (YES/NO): NO